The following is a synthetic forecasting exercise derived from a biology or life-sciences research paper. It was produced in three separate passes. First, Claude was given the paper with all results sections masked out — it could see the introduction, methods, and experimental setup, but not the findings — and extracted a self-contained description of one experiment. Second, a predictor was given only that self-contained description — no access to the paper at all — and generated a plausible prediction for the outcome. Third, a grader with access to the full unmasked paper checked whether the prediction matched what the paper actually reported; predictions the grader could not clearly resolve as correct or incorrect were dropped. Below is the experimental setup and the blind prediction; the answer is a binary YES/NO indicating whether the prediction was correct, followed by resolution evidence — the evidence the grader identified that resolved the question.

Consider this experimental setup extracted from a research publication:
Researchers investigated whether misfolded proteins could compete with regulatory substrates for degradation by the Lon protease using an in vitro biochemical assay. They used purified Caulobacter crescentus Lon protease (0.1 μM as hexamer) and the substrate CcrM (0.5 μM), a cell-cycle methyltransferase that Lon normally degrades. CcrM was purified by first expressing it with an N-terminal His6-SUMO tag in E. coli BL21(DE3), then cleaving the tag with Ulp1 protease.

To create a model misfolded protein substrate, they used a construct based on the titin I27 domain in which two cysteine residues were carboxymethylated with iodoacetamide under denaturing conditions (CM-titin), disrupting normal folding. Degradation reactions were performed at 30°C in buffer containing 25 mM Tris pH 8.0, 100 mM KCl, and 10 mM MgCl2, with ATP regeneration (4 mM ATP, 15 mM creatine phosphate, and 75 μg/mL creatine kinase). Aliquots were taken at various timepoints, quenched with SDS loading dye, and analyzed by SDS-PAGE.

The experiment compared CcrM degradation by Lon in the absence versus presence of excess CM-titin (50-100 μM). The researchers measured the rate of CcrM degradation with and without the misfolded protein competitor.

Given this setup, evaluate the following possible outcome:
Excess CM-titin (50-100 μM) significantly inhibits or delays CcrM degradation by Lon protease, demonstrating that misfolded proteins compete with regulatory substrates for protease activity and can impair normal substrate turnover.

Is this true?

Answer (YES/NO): YES